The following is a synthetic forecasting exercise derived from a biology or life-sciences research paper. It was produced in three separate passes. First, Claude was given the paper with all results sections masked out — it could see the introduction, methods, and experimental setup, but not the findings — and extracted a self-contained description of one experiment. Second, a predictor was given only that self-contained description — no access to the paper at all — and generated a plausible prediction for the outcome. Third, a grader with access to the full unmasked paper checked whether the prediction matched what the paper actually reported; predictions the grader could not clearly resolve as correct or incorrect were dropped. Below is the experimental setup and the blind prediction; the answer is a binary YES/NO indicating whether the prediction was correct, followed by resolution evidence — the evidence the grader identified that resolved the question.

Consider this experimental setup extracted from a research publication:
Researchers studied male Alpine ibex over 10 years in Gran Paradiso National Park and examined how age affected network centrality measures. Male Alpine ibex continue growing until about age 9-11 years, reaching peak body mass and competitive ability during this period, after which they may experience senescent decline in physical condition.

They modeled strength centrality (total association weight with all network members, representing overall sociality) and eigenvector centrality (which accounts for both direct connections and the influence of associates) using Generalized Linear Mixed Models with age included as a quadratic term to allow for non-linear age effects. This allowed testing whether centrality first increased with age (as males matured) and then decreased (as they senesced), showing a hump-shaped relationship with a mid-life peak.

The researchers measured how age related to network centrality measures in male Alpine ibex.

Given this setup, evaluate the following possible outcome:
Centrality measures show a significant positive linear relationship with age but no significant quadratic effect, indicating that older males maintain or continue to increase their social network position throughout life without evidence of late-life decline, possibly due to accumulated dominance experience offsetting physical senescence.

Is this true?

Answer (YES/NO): NO